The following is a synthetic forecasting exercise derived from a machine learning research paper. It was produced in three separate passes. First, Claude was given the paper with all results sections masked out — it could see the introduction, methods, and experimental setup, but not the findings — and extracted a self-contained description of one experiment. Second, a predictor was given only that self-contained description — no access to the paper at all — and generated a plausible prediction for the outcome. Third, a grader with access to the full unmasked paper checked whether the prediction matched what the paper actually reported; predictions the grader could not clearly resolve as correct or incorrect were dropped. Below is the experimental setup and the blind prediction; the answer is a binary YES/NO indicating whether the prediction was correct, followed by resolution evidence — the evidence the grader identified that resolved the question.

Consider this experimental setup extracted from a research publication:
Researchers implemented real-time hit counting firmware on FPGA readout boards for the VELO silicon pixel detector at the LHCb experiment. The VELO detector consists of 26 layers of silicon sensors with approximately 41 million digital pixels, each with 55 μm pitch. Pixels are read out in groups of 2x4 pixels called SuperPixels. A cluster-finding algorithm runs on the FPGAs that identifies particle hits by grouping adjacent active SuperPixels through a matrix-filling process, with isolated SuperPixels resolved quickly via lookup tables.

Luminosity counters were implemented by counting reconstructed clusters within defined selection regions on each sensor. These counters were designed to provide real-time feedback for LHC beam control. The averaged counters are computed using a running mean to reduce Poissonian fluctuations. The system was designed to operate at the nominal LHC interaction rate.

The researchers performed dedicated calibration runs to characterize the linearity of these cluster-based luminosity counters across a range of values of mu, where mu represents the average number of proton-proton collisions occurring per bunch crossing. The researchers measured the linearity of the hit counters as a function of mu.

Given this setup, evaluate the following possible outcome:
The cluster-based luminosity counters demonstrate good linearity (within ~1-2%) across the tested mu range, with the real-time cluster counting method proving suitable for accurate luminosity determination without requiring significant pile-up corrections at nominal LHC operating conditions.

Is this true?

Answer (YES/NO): YES